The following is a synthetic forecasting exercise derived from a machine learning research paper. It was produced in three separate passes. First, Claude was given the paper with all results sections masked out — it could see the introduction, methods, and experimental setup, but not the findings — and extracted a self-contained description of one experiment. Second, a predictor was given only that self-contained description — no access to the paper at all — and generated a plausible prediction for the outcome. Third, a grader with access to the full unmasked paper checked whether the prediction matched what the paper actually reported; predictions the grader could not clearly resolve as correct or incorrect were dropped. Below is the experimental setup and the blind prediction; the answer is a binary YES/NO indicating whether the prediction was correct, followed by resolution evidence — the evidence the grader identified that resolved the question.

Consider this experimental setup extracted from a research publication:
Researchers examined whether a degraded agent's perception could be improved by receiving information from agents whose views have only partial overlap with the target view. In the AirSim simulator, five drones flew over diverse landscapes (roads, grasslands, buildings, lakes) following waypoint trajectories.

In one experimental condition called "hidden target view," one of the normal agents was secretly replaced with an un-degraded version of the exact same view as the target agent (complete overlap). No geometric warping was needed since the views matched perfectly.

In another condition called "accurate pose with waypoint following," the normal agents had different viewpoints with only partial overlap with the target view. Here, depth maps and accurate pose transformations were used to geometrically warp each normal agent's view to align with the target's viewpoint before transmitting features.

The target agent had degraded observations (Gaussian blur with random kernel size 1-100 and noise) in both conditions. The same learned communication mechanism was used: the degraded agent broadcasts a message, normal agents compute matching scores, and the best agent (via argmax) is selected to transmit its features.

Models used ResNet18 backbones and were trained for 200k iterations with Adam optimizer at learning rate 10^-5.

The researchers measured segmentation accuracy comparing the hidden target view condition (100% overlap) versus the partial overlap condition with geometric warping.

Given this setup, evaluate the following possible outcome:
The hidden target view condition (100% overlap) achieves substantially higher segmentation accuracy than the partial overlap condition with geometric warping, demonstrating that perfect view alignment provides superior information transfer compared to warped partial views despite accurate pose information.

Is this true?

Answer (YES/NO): YES